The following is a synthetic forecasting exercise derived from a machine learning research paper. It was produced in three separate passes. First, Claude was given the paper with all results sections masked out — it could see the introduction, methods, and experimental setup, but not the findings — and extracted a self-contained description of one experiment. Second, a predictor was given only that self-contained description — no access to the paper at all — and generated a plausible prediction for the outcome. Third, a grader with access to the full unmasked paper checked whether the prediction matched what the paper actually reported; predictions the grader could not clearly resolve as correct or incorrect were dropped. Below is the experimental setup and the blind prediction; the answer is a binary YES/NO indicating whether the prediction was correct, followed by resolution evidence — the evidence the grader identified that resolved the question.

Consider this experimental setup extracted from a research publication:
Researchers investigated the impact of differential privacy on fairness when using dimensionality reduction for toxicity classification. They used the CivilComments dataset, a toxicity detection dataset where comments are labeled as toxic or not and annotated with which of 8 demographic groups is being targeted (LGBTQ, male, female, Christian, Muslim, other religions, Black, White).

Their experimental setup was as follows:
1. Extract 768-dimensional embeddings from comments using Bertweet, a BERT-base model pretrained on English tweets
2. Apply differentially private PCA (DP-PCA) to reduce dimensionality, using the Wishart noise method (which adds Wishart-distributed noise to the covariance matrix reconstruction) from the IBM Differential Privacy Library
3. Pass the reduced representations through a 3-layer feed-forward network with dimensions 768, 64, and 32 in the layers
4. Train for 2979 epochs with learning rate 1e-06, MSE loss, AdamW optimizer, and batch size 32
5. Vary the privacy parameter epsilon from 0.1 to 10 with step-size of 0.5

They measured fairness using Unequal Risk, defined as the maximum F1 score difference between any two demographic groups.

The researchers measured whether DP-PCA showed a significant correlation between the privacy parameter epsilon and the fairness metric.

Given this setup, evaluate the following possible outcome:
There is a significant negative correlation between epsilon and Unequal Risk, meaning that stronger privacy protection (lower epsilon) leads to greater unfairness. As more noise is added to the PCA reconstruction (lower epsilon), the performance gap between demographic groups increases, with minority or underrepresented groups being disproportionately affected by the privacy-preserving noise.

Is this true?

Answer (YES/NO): NO